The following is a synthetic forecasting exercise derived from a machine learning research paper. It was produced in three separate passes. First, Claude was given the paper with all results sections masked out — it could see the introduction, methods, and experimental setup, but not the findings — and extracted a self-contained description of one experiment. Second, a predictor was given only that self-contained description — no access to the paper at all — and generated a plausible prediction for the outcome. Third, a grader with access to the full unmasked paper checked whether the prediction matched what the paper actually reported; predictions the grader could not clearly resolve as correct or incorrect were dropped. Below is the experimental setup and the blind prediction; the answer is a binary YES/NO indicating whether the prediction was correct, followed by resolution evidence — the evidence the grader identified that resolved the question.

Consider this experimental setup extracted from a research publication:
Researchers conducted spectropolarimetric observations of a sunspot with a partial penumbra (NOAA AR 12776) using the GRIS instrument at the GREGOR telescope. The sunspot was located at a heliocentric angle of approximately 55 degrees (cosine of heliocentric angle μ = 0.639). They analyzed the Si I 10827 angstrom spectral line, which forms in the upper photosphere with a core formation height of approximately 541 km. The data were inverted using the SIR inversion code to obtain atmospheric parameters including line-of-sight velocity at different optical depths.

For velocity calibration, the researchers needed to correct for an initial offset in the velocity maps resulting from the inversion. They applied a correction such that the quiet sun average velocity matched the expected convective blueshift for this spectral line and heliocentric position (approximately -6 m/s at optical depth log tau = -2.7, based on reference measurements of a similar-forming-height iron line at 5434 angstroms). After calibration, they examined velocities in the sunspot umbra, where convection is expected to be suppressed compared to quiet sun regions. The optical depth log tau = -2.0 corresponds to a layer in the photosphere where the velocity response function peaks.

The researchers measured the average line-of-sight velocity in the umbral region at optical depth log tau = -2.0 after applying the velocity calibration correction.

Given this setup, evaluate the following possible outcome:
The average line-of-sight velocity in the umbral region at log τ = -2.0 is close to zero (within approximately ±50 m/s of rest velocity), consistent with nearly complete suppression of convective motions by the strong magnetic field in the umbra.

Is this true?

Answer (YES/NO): NO